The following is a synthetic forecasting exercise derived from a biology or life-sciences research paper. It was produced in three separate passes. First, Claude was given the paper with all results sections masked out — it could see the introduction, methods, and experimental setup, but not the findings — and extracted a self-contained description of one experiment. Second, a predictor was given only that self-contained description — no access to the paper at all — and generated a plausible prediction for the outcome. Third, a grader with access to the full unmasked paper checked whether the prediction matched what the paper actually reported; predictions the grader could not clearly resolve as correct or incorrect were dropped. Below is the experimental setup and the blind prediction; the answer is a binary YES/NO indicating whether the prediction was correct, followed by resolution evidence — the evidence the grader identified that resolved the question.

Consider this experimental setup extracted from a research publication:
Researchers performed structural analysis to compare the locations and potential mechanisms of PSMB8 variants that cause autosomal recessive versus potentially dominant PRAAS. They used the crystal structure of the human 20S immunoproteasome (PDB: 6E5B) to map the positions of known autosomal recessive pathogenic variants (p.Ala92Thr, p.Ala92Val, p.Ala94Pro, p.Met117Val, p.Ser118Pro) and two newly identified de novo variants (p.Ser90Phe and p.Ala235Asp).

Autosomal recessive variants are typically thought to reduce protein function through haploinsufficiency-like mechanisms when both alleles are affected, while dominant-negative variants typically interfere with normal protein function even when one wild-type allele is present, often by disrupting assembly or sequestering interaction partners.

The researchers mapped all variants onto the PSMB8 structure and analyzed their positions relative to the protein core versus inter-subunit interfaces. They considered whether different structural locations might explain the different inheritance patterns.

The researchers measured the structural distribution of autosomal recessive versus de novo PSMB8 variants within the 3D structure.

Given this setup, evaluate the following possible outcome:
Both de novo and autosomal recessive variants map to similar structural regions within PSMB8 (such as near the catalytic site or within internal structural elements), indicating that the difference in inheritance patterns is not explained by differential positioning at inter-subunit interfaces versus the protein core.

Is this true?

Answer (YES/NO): NO